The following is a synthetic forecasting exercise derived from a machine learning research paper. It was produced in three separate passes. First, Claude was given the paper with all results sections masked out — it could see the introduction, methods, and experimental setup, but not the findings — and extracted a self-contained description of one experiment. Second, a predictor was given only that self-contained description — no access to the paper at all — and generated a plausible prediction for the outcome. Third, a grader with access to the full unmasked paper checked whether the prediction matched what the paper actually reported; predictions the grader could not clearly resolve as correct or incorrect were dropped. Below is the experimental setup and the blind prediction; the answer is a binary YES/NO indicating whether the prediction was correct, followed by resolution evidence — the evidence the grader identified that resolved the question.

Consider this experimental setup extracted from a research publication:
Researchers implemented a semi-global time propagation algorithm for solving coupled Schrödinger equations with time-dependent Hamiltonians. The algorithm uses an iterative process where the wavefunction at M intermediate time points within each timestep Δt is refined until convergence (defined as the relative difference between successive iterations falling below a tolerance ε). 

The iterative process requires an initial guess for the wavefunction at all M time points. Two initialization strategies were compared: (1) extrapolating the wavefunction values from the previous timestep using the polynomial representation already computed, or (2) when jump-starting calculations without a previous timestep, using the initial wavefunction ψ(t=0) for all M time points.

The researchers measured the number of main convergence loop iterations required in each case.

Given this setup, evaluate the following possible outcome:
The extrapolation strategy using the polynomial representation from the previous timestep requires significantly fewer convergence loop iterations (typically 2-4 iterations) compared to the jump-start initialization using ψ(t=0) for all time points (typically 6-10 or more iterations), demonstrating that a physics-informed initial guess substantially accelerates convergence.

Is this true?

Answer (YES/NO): NO